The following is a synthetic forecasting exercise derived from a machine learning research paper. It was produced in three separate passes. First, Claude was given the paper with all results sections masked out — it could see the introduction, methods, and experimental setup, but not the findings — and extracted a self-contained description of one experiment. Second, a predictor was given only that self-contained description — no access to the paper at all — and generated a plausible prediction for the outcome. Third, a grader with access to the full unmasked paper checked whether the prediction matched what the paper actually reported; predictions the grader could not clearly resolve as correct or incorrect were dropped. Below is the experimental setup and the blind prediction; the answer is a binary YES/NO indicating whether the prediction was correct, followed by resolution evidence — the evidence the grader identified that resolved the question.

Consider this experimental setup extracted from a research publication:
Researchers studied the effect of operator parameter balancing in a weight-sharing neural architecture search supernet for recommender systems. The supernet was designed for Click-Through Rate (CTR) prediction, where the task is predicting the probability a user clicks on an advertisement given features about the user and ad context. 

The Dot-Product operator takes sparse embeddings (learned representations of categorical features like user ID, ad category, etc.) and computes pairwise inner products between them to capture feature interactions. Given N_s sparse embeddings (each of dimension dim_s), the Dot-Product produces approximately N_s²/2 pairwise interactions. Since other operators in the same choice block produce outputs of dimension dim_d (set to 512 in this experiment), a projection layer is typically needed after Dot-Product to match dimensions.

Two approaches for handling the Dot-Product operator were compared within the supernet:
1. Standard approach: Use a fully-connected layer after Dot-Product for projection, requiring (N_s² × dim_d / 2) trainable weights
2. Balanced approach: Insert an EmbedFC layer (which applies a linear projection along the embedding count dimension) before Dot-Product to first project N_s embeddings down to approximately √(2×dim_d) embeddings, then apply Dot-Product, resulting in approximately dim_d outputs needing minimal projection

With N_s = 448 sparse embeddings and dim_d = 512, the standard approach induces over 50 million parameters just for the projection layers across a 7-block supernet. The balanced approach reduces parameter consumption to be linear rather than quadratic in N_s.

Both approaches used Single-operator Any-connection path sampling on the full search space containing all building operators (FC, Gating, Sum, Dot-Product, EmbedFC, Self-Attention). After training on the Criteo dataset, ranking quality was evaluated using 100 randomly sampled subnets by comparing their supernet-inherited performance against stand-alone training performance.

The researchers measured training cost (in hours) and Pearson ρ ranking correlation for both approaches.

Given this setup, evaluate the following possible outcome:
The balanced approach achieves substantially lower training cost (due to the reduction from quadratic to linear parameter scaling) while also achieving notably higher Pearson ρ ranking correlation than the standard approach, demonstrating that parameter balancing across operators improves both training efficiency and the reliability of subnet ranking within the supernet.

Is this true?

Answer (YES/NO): YES